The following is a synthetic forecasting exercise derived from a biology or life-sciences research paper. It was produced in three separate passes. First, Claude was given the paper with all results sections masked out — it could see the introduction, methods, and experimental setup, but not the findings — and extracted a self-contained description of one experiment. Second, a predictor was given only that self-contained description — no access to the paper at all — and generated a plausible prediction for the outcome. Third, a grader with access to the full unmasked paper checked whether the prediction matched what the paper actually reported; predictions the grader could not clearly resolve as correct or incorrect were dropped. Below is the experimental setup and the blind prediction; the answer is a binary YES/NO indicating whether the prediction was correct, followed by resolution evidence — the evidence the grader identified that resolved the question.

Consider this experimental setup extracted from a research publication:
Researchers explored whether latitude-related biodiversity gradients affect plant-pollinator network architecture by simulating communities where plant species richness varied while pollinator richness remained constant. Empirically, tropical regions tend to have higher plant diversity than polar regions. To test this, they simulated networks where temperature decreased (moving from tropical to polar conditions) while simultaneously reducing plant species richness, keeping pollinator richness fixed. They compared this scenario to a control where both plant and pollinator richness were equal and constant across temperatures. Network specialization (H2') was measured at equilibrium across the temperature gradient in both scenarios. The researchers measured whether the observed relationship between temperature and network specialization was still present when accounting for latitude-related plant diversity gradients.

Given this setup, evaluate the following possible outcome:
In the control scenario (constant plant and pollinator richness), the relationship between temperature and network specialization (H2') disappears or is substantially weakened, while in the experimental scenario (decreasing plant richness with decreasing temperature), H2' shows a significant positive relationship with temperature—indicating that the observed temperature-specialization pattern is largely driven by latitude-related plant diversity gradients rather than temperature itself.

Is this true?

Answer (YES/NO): NO